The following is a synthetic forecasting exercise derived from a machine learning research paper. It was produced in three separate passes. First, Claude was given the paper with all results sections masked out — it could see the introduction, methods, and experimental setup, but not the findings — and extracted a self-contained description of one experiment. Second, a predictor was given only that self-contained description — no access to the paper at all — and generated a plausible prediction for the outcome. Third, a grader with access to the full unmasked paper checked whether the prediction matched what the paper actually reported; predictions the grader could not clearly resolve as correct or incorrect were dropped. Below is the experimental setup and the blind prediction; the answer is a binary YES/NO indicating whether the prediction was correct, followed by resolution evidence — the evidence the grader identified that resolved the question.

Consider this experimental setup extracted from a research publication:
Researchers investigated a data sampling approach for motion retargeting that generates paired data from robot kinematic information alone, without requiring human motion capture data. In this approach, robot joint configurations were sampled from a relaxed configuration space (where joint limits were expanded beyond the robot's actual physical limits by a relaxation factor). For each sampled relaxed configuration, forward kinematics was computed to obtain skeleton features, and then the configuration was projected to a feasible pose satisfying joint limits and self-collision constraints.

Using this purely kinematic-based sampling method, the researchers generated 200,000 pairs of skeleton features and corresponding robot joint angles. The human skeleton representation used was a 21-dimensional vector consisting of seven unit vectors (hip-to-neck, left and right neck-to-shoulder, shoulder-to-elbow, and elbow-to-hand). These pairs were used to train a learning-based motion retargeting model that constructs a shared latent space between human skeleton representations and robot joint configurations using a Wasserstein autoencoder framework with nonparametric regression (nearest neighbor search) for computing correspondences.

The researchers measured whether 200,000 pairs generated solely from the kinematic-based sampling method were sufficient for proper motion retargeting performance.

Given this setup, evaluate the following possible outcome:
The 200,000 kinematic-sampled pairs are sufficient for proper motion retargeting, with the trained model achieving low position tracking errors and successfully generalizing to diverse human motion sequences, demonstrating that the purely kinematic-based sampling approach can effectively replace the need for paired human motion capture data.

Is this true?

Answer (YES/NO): NO